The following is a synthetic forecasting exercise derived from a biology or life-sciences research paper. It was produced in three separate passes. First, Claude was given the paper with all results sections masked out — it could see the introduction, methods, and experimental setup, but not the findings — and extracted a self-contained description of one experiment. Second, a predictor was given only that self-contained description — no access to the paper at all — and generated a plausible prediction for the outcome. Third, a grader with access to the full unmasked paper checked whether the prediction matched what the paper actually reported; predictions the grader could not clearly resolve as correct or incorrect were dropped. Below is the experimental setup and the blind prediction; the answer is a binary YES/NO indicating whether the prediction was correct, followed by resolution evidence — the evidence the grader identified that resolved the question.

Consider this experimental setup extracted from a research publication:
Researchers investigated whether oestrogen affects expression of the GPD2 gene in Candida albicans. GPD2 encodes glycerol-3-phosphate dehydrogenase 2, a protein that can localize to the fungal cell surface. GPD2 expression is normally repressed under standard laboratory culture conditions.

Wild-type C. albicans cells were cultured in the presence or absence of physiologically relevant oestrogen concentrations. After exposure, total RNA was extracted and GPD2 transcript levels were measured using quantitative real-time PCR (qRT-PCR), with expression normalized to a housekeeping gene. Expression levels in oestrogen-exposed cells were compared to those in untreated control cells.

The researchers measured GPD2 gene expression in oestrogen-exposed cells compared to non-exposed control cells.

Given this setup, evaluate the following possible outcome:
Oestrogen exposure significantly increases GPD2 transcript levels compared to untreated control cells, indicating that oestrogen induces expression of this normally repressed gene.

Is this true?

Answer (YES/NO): NO